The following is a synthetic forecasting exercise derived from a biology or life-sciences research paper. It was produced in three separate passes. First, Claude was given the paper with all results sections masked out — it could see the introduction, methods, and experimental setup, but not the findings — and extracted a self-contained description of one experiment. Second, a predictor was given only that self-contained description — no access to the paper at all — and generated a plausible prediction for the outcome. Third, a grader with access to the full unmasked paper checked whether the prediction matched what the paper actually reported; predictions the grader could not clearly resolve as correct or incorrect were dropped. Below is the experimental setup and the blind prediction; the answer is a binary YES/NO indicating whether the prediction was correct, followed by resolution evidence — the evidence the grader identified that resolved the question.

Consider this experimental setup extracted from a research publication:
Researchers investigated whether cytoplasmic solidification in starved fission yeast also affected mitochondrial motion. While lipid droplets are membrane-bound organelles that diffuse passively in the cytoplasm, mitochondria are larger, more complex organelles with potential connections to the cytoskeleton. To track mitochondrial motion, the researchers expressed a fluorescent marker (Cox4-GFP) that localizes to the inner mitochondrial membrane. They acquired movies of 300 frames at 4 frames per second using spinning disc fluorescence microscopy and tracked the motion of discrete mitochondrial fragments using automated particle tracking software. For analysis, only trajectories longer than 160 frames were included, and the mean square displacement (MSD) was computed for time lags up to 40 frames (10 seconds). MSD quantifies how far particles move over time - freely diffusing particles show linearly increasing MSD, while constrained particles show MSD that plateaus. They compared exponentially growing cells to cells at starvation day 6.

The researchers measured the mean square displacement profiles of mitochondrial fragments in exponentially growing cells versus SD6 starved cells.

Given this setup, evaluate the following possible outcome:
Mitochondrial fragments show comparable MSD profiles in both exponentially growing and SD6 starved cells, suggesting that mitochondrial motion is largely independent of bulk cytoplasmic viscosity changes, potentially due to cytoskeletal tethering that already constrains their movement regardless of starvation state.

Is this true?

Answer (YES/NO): NO